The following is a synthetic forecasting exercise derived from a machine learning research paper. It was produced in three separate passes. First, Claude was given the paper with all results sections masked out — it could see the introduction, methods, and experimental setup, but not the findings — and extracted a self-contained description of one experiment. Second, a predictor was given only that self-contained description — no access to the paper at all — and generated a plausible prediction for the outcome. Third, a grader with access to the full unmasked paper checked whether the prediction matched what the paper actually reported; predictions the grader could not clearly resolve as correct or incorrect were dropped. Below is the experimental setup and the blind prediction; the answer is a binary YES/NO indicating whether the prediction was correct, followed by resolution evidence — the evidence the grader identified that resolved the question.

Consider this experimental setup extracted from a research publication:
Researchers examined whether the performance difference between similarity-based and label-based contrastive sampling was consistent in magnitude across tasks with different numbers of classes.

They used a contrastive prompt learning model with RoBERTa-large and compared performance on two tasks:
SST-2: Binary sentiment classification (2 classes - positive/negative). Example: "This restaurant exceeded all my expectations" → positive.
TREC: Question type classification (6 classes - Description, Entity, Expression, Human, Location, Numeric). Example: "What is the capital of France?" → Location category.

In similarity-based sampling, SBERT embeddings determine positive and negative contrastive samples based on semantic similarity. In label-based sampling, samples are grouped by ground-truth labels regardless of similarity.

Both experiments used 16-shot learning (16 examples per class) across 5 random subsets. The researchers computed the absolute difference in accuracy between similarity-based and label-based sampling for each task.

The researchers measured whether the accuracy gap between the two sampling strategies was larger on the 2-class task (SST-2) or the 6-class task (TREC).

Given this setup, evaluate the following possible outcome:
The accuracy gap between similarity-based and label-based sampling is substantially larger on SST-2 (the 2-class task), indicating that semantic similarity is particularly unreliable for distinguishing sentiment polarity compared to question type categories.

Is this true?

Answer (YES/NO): YES